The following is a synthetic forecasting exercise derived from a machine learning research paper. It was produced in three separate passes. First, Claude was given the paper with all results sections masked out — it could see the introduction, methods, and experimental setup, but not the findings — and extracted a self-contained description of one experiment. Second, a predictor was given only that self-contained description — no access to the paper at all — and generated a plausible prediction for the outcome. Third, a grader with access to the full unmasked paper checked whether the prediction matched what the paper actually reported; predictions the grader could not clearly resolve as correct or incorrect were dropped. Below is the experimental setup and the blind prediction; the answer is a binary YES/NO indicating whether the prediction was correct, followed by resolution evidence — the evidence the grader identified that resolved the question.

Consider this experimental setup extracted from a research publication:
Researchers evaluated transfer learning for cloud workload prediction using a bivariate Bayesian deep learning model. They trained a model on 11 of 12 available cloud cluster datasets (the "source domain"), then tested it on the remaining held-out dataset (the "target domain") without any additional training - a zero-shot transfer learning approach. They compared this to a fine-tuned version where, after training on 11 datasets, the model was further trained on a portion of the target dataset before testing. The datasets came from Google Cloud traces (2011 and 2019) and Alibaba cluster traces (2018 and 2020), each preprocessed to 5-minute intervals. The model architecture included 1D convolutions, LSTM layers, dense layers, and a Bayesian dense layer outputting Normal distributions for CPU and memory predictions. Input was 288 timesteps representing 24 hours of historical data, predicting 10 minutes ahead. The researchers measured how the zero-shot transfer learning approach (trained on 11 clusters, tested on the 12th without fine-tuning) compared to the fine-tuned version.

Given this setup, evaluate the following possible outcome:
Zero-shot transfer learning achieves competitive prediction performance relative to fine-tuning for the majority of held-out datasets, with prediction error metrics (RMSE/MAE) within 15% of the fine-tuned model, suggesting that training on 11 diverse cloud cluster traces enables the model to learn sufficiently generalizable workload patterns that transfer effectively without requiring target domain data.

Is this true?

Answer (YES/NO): NO